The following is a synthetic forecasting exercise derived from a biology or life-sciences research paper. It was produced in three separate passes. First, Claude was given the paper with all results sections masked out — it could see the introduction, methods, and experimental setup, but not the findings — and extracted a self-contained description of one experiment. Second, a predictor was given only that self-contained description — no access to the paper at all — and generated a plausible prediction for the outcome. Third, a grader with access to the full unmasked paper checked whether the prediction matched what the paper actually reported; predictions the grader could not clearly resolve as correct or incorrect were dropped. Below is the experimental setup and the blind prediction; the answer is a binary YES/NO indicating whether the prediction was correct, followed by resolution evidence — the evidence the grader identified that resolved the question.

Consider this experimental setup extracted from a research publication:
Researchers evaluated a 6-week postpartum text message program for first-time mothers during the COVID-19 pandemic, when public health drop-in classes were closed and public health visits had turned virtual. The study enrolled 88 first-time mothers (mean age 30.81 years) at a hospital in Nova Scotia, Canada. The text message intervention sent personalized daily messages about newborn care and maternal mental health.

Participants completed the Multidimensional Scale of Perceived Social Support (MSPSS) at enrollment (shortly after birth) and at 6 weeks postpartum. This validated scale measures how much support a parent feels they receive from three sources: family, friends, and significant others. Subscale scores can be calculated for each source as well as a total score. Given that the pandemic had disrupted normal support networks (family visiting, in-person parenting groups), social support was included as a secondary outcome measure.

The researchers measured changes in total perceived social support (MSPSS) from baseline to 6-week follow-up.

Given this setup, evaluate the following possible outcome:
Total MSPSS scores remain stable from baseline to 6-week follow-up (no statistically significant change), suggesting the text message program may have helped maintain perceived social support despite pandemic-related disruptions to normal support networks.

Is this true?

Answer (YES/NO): YES